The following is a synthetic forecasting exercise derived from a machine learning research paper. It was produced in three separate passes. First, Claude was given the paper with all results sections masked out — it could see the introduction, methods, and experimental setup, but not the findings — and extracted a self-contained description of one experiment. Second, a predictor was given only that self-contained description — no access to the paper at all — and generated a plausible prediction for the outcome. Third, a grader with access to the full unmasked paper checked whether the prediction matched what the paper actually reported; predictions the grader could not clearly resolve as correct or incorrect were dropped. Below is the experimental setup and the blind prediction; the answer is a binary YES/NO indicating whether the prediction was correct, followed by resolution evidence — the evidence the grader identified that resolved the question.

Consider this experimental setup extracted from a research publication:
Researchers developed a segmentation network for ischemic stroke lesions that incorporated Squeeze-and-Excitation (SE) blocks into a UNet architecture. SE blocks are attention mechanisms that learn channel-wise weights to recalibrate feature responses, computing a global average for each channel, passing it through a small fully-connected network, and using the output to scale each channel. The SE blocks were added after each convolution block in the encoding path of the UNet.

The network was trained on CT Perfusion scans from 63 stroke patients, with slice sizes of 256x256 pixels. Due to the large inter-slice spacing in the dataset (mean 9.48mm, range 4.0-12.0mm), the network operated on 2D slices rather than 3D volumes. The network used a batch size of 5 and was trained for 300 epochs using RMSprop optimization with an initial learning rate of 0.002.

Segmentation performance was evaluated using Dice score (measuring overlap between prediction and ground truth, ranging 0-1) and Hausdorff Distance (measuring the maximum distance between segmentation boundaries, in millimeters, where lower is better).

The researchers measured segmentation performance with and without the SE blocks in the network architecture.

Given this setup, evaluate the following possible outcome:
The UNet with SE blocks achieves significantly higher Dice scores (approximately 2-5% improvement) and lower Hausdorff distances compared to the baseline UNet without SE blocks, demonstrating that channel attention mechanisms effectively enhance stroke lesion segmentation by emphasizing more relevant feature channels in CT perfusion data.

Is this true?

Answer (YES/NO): NO